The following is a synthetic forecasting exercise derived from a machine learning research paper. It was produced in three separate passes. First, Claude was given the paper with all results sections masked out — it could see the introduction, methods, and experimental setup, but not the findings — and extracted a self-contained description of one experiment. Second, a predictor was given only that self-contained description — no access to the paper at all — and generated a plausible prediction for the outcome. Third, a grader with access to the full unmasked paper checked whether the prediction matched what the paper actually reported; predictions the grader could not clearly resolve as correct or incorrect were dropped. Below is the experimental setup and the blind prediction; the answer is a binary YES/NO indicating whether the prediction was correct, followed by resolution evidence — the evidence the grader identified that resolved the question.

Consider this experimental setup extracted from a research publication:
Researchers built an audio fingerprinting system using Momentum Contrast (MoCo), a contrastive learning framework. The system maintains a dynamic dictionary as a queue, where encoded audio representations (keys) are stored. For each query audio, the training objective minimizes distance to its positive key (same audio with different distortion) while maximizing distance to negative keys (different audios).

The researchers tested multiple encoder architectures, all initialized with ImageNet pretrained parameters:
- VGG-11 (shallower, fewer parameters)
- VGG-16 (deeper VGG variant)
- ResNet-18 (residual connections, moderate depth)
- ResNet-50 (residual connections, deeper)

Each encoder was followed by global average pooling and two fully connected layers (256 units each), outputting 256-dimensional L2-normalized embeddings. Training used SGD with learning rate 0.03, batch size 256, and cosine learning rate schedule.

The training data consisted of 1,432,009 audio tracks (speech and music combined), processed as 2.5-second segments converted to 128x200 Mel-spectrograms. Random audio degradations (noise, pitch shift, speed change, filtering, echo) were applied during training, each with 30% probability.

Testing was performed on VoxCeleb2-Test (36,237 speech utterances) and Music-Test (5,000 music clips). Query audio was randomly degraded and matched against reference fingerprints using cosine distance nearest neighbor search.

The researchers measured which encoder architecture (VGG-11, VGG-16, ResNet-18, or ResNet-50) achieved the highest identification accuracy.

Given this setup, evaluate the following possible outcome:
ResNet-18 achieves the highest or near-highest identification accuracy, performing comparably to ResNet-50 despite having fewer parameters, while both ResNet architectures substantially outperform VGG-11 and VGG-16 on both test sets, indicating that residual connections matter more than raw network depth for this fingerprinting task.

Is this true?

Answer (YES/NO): NO